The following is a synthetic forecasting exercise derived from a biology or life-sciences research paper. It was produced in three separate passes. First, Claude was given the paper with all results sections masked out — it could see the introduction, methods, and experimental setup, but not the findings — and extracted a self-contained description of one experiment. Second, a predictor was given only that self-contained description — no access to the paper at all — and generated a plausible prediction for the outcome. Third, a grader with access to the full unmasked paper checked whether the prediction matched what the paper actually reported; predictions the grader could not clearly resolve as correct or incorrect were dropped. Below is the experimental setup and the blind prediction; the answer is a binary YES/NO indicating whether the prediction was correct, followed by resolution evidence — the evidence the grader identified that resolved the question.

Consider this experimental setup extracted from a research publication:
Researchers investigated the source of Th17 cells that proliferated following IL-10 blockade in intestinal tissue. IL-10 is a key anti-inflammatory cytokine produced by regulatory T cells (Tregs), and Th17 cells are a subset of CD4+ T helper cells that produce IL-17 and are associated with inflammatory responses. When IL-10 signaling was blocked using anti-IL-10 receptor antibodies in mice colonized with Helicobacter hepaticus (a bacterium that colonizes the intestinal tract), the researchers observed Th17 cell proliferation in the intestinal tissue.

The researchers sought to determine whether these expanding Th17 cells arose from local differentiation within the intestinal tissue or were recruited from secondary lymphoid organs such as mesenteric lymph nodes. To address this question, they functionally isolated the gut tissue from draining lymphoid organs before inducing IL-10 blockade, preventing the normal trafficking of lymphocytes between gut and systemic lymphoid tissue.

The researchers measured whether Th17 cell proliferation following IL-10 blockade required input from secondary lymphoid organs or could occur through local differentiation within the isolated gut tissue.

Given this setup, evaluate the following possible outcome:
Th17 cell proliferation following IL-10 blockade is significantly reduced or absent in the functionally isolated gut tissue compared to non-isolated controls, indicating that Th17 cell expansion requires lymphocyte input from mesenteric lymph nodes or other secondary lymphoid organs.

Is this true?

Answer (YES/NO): NO